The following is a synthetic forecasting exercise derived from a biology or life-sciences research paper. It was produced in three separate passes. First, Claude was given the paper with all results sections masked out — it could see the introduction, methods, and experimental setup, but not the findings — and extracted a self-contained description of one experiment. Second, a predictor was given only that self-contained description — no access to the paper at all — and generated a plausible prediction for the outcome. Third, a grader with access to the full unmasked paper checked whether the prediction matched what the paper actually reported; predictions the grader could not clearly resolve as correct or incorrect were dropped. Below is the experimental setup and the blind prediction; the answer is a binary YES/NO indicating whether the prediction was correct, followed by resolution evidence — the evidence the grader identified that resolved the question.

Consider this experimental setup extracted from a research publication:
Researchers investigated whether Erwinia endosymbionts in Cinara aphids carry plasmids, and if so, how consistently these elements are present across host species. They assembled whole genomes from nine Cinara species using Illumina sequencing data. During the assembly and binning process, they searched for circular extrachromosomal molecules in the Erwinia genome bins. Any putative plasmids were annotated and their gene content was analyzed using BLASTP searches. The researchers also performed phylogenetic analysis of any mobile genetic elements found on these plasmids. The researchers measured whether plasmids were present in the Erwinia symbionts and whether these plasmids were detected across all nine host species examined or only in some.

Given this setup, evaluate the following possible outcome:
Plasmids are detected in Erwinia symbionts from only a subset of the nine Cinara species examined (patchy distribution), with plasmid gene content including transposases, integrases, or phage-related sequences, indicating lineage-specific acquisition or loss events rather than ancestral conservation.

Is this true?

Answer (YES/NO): NO